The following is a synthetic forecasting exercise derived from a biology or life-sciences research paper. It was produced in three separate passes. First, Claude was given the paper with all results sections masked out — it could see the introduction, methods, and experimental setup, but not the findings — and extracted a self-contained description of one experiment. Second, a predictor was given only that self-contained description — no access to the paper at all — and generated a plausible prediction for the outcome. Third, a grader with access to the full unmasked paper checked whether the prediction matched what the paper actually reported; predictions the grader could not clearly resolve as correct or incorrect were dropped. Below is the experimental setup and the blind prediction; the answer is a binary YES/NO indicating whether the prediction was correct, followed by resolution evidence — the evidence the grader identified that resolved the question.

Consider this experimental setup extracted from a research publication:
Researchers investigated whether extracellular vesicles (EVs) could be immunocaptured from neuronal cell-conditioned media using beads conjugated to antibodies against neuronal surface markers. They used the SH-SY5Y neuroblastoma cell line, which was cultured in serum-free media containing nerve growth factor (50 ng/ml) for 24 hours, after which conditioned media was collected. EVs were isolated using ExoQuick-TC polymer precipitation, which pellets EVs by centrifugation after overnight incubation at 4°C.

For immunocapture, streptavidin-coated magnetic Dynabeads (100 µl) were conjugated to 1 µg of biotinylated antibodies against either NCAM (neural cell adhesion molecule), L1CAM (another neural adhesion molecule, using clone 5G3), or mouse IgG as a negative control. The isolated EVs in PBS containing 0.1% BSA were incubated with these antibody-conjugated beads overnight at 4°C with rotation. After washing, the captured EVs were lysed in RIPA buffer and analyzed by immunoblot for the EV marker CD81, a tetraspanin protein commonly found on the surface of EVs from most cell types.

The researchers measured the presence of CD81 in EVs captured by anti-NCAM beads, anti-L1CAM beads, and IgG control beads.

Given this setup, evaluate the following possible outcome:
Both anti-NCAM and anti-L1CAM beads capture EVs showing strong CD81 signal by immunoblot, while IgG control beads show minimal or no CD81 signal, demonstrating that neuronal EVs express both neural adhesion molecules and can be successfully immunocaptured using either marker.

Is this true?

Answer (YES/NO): NO